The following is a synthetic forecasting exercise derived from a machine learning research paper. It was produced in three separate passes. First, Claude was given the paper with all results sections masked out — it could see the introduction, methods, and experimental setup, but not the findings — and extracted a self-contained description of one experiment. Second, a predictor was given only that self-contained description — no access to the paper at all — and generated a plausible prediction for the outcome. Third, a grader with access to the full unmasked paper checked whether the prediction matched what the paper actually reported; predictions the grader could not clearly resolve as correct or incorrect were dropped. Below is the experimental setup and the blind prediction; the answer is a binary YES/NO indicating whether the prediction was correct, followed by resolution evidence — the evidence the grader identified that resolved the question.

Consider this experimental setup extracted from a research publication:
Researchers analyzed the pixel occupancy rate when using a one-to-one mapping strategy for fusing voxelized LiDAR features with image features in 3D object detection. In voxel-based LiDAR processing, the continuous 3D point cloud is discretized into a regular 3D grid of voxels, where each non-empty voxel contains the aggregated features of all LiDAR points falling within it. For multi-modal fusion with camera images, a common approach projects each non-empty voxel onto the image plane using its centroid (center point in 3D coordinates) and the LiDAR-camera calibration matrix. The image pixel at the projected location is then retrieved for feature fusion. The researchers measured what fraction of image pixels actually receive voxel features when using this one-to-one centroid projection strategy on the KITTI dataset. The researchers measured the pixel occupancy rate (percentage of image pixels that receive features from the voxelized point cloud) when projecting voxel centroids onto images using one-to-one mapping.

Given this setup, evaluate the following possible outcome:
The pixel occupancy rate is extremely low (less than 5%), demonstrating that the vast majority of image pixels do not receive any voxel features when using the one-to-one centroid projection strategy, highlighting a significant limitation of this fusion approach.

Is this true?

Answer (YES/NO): NO